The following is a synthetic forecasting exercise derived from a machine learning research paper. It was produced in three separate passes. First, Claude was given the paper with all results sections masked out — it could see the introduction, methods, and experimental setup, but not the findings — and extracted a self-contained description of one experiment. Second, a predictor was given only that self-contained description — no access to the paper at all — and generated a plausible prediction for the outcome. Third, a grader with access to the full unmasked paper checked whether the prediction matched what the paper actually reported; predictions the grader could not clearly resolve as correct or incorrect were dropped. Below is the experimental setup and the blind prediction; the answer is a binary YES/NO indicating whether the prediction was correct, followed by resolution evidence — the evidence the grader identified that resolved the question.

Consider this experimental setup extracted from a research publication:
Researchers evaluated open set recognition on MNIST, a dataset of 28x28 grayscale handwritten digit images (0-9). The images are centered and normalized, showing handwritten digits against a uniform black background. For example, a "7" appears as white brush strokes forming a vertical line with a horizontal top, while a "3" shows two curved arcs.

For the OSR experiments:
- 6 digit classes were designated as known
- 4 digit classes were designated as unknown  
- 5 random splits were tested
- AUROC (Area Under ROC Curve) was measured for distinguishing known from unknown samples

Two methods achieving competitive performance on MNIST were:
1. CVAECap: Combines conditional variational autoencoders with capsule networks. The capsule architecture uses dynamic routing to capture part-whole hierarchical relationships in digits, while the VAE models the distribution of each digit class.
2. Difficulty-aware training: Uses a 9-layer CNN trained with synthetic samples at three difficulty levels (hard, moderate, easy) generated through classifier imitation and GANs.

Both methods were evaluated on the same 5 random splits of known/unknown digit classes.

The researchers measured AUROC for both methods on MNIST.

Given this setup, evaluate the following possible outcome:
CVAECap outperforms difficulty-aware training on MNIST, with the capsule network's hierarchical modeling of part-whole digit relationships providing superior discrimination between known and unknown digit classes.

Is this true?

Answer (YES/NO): NO